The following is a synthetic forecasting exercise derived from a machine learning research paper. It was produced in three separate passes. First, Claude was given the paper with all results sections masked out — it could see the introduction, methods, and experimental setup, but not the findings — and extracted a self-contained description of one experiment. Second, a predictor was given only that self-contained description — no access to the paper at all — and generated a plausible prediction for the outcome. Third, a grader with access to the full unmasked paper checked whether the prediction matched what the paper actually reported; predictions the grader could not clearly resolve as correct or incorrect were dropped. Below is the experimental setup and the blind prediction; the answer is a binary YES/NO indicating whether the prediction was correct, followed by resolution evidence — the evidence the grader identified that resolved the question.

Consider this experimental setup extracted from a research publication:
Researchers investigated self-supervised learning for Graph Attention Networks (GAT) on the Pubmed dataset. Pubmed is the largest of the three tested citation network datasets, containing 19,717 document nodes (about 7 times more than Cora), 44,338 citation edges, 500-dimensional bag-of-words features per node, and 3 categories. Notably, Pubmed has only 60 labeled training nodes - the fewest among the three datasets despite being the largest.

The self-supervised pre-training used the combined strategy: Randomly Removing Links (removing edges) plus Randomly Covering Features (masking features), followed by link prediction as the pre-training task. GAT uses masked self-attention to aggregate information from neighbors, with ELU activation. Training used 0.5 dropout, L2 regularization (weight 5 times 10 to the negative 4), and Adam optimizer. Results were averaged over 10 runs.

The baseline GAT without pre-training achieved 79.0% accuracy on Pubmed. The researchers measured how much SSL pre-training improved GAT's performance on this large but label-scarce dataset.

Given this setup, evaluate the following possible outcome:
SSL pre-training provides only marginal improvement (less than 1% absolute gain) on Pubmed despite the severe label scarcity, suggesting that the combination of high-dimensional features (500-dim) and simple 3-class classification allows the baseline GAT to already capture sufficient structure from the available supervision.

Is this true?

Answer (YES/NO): YES